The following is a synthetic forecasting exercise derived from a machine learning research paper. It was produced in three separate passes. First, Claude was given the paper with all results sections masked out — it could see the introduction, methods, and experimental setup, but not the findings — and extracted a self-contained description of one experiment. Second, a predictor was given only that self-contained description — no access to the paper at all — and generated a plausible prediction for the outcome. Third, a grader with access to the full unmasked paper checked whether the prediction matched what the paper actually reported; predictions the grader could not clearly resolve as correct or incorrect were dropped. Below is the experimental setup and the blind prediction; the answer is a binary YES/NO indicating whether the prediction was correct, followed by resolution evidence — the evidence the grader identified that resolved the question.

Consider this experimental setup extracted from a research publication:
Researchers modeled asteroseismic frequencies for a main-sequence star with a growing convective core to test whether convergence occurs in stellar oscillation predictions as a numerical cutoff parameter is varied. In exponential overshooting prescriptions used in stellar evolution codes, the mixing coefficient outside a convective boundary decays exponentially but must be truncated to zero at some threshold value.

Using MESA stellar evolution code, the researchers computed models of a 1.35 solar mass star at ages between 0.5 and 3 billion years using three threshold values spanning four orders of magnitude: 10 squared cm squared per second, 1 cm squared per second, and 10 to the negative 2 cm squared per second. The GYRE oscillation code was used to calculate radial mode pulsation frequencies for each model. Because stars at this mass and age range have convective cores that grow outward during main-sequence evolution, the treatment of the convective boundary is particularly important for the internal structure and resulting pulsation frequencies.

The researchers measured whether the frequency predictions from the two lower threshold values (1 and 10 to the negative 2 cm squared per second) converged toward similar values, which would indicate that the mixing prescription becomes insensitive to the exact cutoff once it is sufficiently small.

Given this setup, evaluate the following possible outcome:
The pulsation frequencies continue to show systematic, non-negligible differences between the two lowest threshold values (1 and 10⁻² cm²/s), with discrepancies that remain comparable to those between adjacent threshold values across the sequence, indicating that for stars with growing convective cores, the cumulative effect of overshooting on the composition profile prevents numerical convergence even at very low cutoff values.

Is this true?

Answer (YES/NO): NO